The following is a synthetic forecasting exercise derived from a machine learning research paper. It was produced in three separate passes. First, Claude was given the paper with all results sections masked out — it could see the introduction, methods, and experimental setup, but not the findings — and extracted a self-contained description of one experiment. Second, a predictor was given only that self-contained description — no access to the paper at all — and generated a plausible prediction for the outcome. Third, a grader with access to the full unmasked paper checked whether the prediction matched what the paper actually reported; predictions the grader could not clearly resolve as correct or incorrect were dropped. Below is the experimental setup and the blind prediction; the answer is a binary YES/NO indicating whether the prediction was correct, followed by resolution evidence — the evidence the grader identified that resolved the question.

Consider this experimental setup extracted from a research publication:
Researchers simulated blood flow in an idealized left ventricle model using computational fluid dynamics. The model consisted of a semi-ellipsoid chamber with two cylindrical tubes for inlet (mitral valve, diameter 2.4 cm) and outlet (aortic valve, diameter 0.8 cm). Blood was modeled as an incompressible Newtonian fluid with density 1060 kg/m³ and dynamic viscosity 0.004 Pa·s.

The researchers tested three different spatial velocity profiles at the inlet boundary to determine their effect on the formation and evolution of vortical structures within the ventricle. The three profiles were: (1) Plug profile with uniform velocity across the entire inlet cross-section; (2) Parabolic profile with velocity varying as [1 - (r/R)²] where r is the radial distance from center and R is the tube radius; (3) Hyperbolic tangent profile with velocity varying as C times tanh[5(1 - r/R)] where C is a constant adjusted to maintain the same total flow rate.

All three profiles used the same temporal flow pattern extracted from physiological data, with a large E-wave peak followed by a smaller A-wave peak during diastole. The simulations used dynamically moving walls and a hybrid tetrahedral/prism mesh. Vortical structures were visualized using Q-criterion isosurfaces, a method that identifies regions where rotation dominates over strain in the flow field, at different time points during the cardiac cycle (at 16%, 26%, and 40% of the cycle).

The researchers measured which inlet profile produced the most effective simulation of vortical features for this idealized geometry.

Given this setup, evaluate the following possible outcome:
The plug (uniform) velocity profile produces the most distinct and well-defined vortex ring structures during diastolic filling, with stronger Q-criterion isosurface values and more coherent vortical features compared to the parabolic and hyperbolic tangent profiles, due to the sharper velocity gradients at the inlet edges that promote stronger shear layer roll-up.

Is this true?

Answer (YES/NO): NO